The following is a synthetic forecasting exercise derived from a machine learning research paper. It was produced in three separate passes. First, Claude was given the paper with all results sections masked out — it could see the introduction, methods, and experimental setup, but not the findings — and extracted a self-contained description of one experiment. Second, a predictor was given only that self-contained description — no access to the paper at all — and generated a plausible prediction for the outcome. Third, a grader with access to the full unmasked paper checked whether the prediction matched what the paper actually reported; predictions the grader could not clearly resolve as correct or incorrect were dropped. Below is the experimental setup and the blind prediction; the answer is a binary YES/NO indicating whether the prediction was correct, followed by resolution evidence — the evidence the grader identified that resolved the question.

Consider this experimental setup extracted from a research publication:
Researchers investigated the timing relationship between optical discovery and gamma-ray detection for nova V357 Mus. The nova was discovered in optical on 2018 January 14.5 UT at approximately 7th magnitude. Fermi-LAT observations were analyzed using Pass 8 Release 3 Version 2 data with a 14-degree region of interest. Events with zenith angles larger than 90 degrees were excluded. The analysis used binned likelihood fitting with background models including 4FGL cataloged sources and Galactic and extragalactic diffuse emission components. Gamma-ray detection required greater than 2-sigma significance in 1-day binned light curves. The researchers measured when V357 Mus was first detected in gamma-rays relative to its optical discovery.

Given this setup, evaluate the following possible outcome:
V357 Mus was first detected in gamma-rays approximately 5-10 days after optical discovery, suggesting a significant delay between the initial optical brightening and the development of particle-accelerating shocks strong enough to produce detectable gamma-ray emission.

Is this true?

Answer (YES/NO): YES